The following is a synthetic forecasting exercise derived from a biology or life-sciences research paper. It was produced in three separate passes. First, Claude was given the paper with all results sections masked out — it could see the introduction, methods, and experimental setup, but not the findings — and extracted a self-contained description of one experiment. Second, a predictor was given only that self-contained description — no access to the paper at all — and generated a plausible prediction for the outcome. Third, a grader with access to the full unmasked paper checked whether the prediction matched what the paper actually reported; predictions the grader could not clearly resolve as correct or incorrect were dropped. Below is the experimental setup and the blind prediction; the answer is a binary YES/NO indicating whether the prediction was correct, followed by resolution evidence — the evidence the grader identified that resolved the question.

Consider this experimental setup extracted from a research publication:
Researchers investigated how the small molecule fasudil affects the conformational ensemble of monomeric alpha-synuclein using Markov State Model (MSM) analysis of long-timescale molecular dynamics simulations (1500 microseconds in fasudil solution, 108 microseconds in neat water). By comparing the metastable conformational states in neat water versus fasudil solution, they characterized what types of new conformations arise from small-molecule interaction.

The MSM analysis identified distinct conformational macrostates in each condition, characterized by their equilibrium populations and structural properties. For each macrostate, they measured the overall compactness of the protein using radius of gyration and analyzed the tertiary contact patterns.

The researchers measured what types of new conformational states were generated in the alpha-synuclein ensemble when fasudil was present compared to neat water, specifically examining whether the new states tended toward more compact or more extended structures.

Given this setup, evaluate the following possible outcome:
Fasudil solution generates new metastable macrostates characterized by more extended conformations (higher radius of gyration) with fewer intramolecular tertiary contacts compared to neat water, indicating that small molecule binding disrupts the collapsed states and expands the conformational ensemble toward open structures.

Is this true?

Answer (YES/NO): NO